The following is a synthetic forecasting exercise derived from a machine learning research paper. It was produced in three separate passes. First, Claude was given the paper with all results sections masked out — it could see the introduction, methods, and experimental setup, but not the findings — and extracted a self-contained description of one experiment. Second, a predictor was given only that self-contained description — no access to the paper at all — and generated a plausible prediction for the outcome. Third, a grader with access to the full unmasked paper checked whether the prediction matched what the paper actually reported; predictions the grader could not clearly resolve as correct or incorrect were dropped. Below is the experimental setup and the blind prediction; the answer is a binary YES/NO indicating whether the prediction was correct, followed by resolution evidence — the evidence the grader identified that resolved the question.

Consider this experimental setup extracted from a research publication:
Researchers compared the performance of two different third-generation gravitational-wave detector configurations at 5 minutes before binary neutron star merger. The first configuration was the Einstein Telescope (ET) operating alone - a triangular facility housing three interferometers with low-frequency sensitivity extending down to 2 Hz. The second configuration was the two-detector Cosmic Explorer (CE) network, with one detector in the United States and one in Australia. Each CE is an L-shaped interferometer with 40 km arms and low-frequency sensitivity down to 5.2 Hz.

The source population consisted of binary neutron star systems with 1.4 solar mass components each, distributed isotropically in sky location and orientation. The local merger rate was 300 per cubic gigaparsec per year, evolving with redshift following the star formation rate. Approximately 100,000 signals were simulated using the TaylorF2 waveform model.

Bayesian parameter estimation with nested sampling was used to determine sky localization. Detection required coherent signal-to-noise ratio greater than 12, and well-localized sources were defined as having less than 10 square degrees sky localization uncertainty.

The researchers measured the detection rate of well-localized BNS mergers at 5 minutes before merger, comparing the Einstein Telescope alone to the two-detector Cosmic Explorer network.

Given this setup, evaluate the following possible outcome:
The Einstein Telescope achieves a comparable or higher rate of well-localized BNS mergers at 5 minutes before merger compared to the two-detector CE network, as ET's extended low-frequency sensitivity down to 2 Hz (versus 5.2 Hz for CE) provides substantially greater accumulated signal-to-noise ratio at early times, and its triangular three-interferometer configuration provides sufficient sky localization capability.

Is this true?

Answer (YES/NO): NO